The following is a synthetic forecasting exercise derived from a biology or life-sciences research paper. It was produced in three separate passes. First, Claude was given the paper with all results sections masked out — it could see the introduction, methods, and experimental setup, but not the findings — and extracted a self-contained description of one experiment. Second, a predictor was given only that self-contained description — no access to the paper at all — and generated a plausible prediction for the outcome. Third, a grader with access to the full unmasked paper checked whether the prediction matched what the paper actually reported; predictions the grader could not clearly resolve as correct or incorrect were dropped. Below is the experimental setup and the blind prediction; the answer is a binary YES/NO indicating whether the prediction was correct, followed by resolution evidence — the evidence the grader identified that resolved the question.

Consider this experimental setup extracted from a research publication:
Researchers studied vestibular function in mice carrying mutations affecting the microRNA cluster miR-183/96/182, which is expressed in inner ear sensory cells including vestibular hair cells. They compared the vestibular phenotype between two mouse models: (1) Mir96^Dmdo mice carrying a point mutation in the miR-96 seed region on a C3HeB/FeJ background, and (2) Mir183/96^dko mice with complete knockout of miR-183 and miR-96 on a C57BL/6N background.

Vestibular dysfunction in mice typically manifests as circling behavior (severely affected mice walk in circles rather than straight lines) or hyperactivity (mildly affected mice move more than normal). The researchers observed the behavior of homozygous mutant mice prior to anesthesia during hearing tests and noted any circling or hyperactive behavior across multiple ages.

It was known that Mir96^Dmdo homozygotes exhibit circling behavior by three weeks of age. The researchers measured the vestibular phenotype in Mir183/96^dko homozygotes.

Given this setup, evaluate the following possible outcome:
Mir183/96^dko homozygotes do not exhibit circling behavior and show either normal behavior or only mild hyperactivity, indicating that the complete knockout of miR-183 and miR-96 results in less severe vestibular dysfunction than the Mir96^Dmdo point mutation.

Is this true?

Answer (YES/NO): YES